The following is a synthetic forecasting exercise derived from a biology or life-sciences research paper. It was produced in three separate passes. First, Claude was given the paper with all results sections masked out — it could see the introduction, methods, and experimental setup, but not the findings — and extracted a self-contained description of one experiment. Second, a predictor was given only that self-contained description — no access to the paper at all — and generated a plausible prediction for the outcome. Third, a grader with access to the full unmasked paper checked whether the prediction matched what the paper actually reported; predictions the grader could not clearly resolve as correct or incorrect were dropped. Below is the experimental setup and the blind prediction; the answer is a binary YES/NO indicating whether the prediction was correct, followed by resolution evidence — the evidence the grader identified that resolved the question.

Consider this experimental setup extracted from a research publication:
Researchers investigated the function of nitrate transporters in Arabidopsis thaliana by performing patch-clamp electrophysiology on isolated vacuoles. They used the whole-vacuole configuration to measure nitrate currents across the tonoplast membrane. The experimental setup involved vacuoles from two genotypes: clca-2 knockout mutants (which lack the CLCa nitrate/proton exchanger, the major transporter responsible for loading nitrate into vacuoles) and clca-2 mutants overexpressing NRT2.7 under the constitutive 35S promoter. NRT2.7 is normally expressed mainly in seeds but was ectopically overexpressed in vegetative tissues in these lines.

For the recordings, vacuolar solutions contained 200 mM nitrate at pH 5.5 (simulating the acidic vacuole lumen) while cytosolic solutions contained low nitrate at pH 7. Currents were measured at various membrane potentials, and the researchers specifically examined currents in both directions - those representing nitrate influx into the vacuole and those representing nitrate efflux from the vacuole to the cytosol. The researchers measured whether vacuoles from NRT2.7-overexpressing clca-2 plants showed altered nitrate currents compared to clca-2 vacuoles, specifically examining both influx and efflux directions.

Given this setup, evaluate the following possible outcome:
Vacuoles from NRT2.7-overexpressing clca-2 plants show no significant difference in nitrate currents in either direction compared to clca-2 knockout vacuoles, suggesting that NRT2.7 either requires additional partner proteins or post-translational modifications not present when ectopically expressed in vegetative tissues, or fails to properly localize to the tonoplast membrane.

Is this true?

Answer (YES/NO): NO